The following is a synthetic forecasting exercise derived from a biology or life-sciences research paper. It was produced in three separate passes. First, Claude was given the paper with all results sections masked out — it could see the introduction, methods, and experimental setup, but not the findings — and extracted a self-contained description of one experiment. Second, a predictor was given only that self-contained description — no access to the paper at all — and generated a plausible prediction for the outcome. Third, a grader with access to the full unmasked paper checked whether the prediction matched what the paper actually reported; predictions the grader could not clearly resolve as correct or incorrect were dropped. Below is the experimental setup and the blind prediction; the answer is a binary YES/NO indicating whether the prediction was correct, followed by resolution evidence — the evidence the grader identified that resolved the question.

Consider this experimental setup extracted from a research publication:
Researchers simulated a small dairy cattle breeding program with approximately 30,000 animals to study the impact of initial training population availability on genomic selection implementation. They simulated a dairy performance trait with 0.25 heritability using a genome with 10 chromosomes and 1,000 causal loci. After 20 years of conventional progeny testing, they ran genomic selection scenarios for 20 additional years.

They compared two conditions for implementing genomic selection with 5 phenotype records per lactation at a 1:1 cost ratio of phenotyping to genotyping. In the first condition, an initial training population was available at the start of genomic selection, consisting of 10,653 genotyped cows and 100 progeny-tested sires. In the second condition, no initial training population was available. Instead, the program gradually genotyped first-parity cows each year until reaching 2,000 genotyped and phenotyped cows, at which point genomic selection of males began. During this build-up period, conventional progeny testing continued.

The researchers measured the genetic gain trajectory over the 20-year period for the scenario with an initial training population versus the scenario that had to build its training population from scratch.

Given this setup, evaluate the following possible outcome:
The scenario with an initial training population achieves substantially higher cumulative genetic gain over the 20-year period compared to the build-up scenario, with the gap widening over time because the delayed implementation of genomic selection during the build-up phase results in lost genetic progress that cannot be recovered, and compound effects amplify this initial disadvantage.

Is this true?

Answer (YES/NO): NO